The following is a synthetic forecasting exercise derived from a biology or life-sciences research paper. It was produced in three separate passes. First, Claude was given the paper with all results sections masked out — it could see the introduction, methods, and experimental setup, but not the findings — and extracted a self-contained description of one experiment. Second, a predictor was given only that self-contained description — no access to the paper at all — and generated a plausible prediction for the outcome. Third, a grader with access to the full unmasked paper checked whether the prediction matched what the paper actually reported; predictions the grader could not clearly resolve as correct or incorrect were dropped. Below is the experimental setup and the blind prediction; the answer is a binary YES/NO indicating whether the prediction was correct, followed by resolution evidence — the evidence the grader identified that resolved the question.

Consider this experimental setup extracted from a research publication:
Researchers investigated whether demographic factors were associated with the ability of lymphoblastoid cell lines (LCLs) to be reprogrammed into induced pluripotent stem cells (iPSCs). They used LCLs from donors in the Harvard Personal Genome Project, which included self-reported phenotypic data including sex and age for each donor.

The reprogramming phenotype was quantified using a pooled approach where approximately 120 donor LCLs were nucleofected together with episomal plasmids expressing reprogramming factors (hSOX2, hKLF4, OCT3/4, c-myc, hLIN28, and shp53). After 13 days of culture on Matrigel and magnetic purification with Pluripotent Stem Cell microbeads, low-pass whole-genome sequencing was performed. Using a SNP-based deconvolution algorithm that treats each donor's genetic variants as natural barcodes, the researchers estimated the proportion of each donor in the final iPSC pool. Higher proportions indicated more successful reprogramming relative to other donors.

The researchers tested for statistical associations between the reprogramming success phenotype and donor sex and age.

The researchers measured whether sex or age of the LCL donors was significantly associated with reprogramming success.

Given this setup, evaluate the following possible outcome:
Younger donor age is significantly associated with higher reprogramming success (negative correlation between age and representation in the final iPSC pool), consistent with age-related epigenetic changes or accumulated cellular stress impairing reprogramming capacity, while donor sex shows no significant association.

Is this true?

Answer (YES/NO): NO